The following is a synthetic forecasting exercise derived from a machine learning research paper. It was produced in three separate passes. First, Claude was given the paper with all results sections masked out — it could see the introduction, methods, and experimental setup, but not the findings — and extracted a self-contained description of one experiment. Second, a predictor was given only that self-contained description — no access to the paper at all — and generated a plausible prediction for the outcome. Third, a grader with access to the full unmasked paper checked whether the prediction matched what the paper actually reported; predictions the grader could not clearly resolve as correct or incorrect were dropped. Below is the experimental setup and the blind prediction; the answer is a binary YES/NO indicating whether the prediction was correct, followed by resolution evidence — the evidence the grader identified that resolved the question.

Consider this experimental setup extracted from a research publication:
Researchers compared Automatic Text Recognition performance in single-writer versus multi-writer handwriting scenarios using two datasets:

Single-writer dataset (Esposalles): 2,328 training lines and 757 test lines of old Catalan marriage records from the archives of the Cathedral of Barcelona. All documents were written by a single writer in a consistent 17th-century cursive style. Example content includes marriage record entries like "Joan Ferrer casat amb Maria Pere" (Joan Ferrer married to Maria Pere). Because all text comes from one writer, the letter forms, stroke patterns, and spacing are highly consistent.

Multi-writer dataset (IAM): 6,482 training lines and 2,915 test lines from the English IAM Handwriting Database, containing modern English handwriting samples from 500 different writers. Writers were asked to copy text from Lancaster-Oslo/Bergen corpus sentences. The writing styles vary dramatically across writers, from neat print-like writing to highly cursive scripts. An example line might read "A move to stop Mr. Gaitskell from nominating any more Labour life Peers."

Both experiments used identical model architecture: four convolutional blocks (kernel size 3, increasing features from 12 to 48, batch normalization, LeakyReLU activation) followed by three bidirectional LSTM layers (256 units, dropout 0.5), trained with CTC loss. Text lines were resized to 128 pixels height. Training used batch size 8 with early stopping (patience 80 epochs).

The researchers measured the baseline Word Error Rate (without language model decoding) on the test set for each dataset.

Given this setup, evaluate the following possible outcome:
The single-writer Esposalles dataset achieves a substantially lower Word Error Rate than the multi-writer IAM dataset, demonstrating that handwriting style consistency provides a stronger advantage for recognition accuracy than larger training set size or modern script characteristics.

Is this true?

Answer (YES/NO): YES